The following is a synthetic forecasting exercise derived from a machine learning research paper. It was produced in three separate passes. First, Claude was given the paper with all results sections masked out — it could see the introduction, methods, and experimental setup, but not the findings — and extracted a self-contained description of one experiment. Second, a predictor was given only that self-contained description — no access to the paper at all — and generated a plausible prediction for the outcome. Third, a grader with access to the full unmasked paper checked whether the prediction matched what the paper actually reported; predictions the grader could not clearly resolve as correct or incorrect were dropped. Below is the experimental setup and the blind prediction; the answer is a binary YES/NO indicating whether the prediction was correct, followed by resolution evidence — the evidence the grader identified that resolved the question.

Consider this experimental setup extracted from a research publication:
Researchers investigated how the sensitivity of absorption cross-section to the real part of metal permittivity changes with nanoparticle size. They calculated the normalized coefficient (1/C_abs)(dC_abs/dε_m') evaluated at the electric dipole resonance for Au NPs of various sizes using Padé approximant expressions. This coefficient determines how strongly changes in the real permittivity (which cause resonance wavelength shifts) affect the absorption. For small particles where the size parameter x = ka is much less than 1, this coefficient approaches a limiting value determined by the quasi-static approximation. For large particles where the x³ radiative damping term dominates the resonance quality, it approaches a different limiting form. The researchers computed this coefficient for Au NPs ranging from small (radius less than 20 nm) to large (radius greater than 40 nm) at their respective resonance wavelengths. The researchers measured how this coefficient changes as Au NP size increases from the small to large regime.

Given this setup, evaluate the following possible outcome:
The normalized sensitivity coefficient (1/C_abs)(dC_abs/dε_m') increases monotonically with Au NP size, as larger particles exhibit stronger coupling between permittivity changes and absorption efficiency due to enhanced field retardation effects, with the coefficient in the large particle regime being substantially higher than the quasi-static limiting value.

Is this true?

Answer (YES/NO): YES